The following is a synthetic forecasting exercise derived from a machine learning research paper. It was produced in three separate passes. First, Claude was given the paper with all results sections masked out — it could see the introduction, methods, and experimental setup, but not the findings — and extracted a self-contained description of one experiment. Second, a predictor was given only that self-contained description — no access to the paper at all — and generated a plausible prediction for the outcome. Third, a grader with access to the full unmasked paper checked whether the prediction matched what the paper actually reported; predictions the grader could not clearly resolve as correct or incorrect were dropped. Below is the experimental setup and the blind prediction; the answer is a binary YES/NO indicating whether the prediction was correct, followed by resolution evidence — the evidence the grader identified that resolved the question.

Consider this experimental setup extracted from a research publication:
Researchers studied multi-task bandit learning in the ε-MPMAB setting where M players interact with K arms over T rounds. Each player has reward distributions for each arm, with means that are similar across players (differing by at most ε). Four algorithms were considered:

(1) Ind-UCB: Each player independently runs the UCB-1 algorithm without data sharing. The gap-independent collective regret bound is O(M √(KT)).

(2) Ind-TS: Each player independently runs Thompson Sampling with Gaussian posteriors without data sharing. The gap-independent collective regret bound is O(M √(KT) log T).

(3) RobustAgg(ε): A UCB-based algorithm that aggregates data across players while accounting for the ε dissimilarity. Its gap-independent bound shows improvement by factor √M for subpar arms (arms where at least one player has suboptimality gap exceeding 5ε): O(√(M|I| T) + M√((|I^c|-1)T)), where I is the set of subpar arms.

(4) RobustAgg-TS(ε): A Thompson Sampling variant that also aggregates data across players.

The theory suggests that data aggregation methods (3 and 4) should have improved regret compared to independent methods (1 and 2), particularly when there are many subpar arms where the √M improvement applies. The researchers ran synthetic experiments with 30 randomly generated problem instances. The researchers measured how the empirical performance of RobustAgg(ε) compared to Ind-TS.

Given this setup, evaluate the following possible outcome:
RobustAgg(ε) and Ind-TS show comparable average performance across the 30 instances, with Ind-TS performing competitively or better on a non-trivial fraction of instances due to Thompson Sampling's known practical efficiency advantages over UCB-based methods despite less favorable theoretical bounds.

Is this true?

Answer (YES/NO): NO